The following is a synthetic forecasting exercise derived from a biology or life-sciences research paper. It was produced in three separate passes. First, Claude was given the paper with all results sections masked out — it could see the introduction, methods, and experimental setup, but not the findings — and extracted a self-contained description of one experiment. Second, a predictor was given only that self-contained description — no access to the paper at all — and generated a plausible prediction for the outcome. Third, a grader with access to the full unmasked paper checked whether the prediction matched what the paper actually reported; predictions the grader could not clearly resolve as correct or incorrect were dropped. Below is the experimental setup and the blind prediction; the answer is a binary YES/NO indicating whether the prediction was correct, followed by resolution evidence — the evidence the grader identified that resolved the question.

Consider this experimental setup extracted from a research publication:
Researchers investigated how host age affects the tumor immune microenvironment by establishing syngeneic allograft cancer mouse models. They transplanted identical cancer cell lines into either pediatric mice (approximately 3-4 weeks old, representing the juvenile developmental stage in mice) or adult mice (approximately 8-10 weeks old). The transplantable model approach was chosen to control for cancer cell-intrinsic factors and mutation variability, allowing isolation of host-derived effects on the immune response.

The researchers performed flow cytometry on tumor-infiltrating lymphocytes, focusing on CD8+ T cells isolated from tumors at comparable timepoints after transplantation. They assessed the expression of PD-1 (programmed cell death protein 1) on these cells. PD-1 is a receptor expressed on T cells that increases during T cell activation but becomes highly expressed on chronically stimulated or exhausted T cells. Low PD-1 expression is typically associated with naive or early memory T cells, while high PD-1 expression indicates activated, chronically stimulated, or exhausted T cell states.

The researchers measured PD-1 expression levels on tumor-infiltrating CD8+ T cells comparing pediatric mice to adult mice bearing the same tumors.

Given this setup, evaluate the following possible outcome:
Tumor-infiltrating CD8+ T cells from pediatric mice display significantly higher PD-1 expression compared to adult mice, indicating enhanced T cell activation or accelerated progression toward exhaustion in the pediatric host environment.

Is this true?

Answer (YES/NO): NO